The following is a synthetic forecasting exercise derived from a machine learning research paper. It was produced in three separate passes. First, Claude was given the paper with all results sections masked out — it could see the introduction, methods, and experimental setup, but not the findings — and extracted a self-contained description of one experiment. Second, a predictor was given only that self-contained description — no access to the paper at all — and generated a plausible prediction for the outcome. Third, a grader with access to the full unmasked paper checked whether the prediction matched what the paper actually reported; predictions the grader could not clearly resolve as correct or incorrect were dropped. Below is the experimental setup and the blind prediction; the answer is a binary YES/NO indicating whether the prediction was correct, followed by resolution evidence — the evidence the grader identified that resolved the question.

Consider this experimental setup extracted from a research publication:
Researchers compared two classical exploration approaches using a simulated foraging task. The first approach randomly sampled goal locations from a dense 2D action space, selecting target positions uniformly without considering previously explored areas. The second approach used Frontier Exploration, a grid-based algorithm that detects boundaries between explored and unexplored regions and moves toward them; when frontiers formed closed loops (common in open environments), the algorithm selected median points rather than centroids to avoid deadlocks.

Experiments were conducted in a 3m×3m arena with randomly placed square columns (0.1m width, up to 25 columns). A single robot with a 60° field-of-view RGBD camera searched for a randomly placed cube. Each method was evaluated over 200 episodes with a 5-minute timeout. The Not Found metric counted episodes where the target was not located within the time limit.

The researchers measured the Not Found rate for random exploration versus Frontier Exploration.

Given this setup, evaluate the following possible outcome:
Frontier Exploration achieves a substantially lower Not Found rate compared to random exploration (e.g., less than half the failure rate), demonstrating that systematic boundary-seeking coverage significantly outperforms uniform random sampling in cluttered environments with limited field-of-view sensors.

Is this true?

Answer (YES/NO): NO